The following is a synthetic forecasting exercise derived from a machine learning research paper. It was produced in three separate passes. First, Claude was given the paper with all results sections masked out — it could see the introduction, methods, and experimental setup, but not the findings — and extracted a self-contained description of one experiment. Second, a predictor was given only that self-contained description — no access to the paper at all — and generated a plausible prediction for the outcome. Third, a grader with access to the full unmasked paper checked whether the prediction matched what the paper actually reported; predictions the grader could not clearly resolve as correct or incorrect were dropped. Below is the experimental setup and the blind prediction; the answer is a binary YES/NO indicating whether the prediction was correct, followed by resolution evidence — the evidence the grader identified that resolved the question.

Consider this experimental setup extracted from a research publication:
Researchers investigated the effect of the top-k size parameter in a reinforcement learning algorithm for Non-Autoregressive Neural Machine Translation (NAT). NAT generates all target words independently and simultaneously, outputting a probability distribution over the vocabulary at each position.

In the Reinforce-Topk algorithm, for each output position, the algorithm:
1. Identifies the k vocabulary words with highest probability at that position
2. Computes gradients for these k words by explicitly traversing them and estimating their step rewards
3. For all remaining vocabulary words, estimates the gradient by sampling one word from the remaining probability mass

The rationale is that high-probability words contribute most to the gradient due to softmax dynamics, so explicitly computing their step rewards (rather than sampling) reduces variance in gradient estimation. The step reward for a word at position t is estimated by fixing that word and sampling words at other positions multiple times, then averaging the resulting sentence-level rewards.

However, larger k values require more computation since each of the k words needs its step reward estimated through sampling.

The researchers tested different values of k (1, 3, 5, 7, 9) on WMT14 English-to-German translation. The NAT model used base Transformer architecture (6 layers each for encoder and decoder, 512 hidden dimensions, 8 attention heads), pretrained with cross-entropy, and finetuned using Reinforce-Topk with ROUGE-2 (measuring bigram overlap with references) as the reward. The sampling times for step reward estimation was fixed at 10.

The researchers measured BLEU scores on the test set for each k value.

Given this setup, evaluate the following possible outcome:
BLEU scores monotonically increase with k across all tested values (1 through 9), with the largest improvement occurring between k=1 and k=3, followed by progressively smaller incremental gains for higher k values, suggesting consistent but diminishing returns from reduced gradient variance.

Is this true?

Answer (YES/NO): NO